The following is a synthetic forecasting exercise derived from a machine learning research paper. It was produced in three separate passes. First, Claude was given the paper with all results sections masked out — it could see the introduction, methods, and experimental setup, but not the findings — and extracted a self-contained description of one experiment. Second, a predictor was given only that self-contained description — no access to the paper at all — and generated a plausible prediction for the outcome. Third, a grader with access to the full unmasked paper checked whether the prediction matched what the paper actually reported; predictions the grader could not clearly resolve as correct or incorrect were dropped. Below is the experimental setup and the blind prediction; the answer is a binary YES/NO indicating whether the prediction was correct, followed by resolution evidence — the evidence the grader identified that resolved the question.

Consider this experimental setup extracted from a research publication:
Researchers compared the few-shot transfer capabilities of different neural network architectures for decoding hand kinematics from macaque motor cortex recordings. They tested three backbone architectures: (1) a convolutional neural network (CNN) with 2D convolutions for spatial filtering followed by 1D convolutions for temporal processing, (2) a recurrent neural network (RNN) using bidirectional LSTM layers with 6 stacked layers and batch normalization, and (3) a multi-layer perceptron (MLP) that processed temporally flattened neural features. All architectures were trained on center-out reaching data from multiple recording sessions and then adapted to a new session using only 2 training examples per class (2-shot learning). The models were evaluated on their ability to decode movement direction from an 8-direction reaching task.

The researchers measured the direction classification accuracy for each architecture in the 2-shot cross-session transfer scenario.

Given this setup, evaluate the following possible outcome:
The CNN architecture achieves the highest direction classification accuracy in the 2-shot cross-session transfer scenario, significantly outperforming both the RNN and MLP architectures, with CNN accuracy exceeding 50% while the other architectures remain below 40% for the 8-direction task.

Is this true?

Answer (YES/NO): NO